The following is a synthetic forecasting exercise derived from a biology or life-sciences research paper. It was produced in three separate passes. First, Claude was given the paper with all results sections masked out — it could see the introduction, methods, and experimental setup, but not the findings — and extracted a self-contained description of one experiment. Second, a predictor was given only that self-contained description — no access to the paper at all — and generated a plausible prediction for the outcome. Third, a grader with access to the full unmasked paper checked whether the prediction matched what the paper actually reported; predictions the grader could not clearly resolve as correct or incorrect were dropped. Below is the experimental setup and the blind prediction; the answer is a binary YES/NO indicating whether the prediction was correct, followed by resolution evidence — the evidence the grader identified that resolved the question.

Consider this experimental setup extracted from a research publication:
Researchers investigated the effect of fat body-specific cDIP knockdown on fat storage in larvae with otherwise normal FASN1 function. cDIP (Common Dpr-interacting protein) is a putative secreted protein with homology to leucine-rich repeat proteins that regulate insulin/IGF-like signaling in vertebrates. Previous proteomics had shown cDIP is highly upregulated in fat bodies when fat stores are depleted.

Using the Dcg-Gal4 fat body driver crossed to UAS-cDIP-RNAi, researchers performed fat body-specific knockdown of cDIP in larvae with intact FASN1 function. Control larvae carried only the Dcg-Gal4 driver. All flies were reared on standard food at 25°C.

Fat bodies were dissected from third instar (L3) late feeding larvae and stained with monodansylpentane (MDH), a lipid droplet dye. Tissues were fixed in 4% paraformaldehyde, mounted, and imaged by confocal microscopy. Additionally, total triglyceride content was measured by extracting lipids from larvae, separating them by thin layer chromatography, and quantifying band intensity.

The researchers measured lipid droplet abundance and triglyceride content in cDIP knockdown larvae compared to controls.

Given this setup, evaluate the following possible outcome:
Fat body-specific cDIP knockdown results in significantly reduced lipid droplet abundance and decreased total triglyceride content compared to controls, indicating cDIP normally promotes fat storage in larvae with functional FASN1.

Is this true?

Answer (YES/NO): NO